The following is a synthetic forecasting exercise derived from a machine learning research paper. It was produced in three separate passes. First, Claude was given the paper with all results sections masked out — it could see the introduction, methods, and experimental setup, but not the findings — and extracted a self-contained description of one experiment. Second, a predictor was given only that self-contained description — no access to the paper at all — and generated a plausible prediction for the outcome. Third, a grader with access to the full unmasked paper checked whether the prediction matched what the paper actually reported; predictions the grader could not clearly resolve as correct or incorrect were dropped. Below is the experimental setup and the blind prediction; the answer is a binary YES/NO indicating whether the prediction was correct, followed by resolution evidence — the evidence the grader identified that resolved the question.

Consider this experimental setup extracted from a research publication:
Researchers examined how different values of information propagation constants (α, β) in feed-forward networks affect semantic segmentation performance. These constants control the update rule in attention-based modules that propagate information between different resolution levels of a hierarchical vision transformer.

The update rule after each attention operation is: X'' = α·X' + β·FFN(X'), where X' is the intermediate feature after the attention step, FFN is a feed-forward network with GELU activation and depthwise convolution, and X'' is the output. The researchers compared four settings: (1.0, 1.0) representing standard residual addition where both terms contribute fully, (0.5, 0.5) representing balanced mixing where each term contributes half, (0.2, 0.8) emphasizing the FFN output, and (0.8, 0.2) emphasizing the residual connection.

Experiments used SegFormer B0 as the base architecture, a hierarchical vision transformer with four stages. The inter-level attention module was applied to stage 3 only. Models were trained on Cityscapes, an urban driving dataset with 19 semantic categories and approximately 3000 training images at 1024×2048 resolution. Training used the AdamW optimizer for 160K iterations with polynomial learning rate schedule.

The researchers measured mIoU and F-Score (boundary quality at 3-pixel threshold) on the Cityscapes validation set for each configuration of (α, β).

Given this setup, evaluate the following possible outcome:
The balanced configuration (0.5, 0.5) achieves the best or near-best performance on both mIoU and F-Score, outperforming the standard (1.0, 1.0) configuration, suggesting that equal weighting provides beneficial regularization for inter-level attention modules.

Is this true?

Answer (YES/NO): YES